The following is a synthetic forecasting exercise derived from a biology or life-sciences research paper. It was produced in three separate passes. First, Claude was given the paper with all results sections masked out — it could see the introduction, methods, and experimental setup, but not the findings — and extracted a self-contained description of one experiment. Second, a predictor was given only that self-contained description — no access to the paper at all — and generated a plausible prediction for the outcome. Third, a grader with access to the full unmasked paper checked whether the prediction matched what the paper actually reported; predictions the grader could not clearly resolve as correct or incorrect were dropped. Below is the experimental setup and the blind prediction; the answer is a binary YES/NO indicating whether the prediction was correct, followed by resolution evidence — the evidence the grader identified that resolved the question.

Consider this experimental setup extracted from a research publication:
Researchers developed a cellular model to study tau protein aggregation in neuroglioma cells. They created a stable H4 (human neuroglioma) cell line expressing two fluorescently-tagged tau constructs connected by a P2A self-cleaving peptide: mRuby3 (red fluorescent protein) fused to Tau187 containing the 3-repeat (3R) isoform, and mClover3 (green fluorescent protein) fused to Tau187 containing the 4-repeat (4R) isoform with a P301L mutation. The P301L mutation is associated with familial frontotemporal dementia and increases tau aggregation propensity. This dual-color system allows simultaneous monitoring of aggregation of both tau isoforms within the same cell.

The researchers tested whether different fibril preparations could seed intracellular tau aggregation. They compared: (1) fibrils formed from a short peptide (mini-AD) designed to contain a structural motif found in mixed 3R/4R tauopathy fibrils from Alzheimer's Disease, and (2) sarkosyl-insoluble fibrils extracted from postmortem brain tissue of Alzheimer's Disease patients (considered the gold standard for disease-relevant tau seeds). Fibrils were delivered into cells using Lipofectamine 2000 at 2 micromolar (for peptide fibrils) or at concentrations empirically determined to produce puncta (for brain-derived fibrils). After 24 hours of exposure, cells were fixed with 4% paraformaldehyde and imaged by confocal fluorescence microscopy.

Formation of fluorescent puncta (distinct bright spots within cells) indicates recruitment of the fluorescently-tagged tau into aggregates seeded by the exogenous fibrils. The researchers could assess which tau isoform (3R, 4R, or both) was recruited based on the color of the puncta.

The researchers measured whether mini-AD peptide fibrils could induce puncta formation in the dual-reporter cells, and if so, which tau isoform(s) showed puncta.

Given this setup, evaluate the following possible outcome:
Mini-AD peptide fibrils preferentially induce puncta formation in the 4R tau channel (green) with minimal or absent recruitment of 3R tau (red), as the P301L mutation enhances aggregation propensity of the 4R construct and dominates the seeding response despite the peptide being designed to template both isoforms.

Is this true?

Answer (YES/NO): NO